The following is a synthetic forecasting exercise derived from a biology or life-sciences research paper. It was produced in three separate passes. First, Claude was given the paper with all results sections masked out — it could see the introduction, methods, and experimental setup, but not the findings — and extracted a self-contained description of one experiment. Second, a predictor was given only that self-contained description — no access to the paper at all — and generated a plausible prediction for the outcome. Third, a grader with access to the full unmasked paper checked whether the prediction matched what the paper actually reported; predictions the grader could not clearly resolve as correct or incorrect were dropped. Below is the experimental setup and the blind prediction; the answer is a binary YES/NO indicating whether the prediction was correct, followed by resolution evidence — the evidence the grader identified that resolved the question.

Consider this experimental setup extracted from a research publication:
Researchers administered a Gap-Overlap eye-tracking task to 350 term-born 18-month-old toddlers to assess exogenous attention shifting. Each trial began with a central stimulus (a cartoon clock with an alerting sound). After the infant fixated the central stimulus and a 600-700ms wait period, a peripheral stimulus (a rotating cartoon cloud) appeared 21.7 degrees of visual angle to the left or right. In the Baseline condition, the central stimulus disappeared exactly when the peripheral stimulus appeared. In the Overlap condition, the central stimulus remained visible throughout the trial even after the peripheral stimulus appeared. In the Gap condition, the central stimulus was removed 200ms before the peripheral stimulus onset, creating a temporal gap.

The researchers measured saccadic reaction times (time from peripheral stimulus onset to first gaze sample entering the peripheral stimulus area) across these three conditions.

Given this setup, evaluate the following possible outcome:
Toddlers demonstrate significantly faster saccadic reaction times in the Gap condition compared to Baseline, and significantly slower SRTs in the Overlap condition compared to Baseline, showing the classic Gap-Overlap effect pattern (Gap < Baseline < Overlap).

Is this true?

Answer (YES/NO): YES